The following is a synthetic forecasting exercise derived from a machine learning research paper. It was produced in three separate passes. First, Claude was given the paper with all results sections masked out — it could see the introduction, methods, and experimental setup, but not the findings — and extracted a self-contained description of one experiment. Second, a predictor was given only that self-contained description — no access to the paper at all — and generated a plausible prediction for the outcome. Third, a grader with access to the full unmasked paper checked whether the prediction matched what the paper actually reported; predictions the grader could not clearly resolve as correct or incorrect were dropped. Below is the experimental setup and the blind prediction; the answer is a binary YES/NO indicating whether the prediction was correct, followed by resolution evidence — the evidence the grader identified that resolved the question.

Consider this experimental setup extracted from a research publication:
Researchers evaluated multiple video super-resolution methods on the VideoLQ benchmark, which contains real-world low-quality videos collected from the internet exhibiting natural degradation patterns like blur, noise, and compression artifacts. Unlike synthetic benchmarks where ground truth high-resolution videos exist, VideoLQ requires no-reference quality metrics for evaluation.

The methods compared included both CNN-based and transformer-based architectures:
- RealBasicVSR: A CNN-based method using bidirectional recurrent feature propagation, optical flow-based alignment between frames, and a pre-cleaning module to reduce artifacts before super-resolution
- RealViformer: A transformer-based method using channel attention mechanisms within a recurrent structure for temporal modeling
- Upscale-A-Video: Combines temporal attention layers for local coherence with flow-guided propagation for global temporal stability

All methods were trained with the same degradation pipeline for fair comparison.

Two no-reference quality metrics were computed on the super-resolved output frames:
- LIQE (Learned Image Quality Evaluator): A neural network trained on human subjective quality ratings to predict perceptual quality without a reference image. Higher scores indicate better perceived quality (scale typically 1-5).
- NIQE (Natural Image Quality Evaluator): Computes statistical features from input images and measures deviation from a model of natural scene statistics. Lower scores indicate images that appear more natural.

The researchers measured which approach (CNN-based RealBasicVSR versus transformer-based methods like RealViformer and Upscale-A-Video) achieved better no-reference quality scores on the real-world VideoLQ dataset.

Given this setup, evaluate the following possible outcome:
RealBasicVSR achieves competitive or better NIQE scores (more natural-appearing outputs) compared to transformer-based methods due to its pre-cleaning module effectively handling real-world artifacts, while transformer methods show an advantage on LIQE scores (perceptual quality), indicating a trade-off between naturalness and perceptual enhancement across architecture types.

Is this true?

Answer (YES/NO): NO